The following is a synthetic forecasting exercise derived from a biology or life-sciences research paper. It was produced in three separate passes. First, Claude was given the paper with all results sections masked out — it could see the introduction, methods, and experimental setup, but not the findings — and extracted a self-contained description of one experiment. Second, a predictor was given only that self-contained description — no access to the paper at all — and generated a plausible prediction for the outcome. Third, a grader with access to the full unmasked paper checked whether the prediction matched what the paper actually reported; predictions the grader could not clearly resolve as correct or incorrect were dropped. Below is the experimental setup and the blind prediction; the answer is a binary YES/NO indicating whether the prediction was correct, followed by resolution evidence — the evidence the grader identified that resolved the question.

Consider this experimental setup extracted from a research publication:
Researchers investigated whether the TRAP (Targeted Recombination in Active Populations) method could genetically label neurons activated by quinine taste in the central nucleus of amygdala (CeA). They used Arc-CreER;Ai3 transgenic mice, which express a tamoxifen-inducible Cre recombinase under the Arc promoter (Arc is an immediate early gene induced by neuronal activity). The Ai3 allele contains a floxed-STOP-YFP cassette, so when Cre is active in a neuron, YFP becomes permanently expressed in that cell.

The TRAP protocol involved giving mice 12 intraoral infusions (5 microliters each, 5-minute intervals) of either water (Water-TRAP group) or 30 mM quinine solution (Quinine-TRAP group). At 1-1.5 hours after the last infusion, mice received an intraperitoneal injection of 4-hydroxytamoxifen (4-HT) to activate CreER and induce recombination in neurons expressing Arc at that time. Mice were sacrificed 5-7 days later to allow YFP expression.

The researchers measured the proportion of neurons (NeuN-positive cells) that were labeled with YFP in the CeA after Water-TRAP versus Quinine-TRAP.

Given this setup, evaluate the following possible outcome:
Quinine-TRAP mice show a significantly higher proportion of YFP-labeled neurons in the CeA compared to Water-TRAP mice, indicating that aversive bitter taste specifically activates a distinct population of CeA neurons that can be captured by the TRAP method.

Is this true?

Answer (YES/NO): YES